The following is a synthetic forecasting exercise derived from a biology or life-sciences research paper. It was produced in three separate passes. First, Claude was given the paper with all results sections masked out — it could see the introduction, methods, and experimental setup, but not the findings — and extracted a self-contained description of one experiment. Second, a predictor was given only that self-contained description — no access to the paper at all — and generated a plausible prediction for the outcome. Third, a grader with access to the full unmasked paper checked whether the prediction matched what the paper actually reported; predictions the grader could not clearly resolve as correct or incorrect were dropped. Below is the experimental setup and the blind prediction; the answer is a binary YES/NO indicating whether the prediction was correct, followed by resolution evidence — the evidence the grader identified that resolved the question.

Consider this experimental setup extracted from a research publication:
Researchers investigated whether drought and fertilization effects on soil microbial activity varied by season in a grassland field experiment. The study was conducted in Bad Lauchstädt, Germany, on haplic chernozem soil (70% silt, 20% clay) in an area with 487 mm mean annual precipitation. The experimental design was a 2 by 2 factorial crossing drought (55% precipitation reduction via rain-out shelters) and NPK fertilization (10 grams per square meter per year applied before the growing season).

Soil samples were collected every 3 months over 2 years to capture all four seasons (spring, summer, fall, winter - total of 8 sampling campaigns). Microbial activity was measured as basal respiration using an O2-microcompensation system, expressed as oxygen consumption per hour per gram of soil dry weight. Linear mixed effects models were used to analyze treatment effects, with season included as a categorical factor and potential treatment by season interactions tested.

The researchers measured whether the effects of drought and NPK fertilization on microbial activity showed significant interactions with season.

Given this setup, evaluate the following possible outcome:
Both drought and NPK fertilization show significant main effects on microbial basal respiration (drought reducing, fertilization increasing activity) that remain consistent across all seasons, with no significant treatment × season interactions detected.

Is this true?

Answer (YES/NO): NO